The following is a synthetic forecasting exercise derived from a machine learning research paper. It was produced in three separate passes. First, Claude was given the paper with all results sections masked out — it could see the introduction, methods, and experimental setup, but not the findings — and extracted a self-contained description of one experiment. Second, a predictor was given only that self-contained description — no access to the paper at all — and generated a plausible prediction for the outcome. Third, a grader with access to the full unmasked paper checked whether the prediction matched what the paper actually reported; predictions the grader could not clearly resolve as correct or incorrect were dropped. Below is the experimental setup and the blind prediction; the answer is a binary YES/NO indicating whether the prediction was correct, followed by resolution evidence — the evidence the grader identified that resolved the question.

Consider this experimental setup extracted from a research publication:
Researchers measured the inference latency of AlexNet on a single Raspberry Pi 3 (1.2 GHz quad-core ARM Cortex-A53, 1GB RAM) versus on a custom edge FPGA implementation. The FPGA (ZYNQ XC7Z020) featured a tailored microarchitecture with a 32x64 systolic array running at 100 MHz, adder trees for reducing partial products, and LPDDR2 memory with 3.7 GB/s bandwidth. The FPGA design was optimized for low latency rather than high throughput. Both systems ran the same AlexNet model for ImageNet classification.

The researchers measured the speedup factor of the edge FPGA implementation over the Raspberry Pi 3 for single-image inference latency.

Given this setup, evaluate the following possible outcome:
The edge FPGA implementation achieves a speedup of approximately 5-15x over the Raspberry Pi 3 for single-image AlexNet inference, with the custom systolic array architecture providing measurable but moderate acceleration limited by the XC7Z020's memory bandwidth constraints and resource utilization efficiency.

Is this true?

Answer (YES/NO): NO